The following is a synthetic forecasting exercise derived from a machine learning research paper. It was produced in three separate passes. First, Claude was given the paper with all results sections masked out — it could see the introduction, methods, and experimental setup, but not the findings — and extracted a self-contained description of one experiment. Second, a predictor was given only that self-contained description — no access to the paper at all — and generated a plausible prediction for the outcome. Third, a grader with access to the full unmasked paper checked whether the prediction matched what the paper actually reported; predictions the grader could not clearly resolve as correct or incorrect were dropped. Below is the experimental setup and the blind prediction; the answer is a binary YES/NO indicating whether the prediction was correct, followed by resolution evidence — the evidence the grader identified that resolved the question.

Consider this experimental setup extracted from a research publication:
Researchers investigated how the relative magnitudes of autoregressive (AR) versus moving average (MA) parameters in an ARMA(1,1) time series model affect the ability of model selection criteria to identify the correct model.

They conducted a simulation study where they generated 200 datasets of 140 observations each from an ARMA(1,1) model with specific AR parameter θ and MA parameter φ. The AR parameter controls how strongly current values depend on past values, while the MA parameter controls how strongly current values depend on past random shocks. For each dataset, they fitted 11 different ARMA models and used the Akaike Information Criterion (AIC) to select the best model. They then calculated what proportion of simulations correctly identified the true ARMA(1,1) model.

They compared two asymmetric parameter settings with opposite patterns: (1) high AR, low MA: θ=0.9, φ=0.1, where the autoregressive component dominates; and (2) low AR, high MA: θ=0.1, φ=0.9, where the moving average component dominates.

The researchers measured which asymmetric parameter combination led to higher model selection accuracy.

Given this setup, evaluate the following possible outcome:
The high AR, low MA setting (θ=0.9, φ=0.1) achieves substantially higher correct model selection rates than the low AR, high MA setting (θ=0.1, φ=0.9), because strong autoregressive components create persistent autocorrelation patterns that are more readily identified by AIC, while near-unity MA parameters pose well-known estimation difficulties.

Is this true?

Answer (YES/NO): YES